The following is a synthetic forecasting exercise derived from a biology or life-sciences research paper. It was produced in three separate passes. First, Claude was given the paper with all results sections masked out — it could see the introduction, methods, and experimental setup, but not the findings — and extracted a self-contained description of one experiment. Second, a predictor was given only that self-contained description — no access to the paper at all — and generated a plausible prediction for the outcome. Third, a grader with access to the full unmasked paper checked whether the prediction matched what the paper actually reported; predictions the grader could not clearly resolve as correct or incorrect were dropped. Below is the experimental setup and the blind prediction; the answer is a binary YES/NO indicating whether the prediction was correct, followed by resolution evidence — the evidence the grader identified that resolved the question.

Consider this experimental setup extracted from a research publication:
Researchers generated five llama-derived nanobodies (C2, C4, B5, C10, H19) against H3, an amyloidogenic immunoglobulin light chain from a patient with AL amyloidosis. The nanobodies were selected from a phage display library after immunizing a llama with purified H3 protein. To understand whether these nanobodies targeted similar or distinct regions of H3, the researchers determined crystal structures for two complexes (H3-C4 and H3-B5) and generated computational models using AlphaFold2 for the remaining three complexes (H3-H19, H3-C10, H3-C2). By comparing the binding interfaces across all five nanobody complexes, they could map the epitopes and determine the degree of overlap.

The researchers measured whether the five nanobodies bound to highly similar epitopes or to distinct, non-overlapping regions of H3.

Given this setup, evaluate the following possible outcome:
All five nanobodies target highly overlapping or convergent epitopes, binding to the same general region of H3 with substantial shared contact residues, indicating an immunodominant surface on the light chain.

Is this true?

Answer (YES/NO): YES